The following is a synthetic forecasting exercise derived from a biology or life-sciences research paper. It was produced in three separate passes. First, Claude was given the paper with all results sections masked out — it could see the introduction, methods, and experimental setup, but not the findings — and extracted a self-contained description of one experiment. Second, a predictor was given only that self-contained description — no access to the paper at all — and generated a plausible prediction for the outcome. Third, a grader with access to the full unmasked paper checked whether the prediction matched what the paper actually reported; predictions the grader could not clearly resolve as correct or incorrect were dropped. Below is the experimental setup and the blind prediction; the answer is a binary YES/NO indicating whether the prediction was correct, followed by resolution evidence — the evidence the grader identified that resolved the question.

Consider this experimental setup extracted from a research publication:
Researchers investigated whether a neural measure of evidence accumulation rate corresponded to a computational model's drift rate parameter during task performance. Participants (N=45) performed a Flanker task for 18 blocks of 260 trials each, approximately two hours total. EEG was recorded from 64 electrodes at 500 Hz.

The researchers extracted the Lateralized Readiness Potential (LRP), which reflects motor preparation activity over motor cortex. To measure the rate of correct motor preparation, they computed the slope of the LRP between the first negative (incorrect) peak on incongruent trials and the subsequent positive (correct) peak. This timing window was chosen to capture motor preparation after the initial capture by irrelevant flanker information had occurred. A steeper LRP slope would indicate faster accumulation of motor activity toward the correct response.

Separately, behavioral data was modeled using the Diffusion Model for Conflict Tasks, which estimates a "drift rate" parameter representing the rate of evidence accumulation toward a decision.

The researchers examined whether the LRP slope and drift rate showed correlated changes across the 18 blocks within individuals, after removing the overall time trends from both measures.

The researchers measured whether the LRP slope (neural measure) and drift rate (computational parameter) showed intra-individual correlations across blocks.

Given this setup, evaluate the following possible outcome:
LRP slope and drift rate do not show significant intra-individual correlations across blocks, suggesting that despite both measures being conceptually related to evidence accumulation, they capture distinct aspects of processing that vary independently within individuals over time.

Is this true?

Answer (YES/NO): NO